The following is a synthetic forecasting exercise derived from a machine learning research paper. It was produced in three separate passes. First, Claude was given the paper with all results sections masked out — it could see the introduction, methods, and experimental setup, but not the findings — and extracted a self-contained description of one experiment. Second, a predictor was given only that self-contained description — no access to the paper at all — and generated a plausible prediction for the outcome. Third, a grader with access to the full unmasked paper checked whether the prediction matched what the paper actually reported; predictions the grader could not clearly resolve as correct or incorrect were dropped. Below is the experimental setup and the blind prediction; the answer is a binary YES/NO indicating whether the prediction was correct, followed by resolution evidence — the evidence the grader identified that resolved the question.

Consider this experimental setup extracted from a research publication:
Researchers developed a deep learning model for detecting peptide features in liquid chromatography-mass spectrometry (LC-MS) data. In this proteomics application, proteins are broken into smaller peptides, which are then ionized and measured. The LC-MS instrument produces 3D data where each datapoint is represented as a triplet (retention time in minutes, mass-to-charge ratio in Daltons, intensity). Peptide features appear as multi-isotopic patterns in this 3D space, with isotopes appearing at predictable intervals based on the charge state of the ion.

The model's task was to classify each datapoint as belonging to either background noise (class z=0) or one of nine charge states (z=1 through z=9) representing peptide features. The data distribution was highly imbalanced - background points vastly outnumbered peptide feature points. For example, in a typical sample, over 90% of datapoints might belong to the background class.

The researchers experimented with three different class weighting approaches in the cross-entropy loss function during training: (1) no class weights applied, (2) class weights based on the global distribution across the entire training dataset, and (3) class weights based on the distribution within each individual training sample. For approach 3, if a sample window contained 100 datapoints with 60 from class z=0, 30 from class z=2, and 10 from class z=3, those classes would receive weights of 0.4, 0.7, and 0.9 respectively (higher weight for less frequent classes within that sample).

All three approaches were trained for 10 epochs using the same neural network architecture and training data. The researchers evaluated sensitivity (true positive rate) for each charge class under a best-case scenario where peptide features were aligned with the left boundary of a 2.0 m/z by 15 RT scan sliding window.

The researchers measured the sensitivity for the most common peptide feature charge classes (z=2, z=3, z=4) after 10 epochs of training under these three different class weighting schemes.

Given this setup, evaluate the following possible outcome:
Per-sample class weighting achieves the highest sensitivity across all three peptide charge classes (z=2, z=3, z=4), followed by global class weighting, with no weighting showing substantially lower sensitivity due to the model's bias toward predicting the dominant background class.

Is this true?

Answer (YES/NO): YES